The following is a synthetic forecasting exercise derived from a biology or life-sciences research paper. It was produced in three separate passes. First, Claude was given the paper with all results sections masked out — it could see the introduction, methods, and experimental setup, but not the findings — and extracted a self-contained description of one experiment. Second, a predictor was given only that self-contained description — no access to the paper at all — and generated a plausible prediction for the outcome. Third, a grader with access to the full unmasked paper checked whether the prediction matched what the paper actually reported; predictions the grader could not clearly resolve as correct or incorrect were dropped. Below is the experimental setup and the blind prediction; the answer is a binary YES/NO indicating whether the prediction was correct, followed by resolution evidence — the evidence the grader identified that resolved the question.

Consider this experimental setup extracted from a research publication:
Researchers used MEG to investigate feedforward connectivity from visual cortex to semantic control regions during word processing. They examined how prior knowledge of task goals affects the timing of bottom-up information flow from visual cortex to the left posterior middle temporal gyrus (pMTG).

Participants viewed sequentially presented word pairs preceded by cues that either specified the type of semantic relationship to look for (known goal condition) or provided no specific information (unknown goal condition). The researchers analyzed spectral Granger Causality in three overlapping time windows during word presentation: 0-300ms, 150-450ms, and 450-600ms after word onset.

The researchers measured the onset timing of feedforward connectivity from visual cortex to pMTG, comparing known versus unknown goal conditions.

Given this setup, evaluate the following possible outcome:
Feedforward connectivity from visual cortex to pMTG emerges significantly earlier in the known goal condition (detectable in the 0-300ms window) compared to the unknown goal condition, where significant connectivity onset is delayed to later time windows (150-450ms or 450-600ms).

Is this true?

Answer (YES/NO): NO